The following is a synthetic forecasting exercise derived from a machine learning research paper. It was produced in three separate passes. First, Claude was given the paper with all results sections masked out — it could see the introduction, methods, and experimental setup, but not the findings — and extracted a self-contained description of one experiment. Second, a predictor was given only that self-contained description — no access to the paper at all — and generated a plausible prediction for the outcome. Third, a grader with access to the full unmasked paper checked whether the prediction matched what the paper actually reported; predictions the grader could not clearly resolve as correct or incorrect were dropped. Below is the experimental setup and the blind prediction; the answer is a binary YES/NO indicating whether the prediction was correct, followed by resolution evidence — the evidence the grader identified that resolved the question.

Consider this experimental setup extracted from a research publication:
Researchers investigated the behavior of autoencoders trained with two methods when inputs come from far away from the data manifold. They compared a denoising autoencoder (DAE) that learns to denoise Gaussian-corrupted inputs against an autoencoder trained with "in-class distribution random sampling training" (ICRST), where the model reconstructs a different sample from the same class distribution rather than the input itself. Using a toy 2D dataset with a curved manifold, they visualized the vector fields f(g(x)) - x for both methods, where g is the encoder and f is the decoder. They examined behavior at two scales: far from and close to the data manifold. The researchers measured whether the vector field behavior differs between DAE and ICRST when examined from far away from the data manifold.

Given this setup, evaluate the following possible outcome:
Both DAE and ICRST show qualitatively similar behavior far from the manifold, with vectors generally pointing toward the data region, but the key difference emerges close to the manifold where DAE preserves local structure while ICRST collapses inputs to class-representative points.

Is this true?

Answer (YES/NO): YES